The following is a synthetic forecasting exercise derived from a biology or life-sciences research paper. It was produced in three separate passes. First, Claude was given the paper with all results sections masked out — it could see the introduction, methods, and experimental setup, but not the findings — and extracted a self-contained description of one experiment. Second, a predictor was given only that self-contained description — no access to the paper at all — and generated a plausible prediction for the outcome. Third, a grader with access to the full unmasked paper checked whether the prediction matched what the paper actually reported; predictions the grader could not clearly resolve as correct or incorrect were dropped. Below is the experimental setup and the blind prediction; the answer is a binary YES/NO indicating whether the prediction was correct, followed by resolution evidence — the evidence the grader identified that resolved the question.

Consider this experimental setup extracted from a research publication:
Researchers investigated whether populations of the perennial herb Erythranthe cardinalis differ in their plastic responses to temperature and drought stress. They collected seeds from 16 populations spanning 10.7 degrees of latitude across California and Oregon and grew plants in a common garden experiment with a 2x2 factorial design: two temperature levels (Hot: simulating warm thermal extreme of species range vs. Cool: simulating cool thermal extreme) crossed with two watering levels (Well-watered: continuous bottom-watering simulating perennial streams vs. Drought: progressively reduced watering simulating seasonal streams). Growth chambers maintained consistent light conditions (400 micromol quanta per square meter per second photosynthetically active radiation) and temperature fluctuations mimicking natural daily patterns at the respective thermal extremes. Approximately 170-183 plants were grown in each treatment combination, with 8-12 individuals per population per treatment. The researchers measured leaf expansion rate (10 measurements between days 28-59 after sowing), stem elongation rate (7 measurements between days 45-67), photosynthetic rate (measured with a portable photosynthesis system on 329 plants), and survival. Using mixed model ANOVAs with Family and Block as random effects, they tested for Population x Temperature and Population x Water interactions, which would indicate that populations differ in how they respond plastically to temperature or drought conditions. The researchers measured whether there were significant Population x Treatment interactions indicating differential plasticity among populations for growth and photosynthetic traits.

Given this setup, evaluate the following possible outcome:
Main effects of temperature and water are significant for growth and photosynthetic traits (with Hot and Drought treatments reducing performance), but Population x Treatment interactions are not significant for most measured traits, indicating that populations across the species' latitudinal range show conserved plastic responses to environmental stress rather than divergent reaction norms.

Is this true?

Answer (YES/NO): NO